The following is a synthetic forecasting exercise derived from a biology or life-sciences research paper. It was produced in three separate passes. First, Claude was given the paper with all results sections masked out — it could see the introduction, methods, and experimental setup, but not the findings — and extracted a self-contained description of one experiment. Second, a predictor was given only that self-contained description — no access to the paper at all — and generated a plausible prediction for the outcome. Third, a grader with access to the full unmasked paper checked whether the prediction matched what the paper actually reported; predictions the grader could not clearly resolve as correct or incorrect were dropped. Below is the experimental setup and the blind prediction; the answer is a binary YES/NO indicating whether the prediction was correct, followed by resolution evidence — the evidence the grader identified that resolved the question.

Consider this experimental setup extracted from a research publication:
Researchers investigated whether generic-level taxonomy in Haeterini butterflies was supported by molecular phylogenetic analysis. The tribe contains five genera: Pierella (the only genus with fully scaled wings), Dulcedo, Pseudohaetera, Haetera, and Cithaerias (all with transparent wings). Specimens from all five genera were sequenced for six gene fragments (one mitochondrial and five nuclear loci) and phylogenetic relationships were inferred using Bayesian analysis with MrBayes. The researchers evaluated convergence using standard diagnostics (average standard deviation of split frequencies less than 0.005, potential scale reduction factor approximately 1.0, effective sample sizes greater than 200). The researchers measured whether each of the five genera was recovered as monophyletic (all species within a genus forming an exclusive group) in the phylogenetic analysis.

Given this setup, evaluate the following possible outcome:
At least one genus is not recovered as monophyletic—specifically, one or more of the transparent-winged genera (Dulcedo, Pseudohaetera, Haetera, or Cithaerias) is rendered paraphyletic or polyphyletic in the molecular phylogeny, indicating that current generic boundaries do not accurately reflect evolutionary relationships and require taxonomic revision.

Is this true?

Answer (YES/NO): NO